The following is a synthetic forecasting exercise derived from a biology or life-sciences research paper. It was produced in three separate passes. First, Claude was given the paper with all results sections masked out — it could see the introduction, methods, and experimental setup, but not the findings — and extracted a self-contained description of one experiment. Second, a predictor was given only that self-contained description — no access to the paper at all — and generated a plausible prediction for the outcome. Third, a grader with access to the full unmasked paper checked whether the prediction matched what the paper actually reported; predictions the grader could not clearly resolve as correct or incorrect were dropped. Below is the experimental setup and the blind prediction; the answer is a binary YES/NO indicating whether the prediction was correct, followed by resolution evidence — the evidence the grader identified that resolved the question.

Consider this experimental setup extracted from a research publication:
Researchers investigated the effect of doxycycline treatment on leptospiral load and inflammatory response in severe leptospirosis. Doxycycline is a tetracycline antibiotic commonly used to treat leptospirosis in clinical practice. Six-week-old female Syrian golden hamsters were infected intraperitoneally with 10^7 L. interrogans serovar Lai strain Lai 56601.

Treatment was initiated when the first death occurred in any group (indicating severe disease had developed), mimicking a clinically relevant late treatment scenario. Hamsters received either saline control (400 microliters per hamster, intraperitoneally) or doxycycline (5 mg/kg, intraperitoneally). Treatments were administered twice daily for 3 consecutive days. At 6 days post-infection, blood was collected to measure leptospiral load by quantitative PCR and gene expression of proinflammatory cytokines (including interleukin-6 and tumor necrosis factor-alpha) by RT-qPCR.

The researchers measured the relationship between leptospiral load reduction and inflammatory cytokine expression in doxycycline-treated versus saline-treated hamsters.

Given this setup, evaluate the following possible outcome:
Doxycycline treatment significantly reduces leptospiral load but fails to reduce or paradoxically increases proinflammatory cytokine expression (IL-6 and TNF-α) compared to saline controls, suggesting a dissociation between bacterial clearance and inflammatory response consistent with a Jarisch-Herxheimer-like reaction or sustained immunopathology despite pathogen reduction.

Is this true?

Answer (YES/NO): YES